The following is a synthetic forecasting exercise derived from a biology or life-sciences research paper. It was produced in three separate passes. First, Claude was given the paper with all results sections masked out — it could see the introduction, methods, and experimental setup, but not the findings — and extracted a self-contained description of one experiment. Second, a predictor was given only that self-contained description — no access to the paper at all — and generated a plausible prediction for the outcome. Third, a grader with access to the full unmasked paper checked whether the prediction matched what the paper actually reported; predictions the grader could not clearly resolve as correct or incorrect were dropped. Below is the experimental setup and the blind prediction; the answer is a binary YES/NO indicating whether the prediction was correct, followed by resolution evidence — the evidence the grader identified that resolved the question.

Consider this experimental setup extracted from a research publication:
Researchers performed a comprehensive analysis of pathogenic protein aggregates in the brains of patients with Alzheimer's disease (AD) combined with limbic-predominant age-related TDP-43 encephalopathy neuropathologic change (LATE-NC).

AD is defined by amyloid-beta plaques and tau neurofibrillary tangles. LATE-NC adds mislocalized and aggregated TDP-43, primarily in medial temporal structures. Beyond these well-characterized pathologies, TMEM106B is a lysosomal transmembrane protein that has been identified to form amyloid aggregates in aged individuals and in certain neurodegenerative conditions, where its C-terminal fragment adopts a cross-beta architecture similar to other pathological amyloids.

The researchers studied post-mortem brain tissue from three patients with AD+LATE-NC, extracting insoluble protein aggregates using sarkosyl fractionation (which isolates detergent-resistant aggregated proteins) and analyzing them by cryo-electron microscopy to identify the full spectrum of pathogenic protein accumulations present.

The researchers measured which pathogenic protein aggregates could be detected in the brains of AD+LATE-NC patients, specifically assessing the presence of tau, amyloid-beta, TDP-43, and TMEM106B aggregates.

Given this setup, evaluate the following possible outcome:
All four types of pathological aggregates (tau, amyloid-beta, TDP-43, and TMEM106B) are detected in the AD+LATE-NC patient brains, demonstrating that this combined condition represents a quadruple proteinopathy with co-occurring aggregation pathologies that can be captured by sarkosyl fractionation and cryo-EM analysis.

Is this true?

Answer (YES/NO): YES